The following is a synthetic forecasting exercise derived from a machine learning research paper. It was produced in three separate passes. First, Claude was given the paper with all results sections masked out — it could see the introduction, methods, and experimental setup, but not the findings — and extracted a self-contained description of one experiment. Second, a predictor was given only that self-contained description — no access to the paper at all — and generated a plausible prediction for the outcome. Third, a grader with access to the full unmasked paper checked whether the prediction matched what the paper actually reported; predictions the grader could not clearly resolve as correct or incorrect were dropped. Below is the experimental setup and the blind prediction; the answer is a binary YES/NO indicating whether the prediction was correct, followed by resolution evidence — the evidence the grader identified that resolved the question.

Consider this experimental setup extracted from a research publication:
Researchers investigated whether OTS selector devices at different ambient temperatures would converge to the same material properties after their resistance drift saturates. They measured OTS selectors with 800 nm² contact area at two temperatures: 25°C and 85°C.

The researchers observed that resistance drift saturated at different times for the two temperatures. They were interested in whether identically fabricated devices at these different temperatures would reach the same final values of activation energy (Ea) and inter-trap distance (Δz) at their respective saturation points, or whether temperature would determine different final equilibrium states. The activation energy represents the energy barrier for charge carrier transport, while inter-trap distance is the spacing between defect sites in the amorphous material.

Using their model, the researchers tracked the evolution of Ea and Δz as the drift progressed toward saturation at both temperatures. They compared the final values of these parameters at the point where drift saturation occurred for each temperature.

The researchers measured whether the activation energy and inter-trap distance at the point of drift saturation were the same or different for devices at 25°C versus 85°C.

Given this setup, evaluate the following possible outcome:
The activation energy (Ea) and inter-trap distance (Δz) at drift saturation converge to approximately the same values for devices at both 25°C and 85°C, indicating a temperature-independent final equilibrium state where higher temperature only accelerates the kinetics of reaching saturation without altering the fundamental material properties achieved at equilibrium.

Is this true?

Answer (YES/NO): YES